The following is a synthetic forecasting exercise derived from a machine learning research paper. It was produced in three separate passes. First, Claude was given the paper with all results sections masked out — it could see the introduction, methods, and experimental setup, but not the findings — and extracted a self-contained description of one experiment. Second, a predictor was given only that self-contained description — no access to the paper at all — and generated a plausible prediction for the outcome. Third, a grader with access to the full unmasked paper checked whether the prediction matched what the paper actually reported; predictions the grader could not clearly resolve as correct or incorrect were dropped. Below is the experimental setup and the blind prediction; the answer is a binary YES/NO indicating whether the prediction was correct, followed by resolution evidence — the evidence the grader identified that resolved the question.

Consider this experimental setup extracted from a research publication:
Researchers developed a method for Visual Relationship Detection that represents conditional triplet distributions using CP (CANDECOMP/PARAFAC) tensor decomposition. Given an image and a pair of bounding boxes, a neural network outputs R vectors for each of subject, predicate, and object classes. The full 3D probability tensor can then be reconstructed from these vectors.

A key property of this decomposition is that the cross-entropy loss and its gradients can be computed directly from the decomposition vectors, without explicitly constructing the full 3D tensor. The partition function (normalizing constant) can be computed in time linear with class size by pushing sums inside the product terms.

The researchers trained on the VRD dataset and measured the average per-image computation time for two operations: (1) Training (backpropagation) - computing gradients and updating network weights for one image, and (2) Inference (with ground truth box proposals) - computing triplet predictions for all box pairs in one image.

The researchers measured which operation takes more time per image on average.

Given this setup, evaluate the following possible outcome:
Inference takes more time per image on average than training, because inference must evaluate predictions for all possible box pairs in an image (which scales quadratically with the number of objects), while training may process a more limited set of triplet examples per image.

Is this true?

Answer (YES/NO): YES